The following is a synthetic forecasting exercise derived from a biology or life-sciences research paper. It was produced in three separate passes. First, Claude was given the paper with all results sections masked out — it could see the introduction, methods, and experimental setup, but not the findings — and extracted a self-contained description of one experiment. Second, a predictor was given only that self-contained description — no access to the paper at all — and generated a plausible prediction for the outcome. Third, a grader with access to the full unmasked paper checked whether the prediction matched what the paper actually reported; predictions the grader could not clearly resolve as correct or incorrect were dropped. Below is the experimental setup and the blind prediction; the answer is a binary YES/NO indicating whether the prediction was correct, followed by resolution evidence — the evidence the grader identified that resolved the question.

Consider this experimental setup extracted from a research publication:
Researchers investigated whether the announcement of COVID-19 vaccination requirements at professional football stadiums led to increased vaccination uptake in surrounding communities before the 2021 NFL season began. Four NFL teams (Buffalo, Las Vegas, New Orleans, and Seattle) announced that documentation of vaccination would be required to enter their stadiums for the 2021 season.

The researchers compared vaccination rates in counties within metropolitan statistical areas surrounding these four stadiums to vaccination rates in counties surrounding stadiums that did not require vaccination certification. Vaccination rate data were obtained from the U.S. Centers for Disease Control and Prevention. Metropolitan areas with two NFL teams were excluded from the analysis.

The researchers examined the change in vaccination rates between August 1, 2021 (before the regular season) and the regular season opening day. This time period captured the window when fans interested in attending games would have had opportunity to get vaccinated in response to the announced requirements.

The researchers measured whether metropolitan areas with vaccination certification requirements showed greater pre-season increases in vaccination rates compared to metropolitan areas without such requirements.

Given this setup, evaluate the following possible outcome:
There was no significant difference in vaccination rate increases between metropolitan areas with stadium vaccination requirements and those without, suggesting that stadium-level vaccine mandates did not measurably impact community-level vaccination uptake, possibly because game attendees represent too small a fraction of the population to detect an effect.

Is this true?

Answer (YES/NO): NO